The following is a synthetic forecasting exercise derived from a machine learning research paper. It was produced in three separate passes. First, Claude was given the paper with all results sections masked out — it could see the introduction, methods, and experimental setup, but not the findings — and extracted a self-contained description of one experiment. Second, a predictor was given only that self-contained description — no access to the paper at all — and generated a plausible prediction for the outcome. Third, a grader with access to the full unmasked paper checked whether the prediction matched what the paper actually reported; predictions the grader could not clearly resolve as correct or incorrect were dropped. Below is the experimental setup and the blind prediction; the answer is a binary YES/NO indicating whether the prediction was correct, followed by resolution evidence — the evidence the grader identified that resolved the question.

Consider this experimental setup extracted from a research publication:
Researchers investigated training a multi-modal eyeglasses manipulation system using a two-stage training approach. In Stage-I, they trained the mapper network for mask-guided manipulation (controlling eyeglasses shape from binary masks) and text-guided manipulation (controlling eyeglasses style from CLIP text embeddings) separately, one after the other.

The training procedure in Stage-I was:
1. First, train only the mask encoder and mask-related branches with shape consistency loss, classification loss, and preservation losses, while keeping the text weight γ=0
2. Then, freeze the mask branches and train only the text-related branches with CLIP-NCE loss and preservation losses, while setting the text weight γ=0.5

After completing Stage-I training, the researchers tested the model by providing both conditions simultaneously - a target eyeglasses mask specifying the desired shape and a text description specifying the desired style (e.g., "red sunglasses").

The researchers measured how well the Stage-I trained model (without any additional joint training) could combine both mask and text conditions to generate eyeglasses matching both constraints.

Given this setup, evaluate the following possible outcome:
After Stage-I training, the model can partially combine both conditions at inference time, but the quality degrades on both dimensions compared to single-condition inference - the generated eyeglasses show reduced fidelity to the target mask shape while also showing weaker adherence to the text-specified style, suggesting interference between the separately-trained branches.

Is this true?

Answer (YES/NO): NO